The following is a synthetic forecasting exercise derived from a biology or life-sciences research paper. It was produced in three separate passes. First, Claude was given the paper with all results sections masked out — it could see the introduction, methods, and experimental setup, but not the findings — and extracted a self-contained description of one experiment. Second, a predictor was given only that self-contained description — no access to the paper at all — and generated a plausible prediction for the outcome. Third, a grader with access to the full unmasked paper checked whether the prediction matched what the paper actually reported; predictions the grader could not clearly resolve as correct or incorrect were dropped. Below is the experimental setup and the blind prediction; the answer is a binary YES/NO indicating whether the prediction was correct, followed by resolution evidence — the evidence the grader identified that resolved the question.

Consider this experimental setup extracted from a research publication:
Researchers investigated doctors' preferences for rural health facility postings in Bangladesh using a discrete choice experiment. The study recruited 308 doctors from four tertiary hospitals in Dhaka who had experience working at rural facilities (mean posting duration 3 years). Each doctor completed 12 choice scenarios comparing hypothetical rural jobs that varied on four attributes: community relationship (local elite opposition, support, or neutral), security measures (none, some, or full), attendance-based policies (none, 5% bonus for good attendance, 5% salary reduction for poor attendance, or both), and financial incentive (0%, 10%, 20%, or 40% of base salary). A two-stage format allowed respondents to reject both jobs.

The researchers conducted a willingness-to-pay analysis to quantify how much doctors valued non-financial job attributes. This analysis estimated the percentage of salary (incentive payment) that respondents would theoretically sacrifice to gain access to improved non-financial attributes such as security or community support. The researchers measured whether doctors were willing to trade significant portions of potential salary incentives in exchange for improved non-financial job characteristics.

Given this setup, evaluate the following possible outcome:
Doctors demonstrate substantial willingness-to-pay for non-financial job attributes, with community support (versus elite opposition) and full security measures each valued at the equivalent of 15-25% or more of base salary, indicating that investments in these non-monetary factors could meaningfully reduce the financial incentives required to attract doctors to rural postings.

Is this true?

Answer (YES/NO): NO